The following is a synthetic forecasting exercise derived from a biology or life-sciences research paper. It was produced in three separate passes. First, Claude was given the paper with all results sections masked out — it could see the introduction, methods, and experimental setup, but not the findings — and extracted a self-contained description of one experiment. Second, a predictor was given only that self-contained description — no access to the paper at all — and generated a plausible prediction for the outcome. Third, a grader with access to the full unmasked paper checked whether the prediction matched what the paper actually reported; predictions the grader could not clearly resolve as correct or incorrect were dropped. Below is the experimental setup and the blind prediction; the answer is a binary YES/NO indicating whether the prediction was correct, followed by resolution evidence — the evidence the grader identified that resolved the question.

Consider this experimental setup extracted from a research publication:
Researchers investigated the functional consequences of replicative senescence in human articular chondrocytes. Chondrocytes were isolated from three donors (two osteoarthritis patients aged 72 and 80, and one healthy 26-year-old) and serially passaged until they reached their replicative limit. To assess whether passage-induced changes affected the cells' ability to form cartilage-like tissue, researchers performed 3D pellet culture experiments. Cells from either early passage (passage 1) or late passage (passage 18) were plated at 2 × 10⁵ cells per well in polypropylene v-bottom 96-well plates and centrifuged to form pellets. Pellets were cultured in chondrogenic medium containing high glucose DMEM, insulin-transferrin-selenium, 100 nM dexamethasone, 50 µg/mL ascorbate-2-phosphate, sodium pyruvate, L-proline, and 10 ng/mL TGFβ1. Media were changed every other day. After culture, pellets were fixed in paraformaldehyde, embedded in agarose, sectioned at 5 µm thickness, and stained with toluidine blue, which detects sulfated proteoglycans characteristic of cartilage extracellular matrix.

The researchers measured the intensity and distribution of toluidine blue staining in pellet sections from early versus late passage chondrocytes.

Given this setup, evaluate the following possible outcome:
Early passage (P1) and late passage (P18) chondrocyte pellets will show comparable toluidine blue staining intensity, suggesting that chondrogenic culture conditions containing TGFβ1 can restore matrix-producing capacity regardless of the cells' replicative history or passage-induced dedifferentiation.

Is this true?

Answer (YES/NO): NO